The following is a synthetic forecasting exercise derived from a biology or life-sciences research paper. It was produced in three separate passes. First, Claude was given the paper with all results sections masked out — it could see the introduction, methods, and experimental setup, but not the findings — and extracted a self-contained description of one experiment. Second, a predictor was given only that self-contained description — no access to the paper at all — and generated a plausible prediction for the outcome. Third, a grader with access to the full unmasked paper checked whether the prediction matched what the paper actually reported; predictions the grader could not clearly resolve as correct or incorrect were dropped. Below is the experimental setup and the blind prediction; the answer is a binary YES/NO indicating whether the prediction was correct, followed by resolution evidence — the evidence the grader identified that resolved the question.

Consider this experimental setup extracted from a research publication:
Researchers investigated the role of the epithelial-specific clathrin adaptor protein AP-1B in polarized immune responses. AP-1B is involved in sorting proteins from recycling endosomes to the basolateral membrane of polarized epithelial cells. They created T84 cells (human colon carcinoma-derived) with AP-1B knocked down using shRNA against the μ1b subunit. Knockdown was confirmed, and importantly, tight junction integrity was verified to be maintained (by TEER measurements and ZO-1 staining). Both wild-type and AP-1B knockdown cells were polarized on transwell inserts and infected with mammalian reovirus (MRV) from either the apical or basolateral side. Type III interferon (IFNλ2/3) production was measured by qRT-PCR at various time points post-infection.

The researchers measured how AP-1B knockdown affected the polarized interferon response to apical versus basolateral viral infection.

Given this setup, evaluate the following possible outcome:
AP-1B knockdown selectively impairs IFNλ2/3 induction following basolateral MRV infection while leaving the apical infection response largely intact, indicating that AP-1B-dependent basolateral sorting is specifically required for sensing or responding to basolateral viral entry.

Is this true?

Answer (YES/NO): NO